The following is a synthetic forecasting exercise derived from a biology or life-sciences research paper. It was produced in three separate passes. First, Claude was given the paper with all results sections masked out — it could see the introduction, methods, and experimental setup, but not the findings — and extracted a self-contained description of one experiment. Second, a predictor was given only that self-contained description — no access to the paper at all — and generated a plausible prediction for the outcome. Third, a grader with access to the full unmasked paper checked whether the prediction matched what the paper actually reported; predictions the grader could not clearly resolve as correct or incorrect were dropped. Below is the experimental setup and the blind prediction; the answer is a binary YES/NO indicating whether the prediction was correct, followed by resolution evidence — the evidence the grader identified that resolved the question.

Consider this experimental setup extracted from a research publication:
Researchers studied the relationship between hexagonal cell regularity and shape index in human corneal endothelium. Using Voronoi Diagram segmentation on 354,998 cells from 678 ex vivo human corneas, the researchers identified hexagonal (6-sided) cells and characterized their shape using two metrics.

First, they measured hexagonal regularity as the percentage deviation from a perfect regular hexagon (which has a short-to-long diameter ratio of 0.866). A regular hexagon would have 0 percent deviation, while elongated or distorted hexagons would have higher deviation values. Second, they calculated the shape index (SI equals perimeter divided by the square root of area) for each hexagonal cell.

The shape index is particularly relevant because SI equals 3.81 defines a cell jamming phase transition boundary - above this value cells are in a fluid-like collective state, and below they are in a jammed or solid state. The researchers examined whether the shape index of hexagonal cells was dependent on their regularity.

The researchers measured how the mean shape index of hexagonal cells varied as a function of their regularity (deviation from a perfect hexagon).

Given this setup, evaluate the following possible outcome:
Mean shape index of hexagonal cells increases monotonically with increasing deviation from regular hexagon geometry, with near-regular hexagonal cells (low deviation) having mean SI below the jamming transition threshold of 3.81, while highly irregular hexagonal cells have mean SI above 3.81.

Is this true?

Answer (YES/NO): NO